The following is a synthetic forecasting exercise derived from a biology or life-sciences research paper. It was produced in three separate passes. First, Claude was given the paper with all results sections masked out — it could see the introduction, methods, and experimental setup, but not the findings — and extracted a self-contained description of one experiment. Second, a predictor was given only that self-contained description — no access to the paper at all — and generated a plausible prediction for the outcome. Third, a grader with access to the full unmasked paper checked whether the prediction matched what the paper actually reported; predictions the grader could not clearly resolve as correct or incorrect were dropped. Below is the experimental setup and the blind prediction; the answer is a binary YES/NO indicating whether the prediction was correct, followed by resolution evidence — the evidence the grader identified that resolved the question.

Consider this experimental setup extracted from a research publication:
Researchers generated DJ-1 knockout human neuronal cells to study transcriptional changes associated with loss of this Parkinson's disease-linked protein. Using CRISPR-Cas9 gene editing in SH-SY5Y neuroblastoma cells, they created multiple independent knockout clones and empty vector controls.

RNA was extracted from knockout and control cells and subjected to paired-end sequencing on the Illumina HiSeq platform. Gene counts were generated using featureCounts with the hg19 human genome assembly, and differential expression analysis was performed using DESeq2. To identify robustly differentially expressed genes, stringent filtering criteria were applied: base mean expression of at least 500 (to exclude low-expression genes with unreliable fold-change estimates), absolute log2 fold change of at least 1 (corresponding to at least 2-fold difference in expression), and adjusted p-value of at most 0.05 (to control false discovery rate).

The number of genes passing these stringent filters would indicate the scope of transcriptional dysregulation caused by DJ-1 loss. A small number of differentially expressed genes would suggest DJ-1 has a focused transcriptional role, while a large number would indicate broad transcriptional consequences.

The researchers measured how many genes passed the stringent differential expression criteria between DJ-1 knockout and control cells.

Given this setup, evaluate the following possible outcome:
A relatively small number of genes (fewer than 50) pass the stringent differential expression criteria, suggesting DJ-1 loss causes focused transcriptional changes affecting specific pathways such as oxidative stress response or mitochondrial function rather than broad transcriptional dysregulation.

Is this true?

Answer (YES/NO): NO